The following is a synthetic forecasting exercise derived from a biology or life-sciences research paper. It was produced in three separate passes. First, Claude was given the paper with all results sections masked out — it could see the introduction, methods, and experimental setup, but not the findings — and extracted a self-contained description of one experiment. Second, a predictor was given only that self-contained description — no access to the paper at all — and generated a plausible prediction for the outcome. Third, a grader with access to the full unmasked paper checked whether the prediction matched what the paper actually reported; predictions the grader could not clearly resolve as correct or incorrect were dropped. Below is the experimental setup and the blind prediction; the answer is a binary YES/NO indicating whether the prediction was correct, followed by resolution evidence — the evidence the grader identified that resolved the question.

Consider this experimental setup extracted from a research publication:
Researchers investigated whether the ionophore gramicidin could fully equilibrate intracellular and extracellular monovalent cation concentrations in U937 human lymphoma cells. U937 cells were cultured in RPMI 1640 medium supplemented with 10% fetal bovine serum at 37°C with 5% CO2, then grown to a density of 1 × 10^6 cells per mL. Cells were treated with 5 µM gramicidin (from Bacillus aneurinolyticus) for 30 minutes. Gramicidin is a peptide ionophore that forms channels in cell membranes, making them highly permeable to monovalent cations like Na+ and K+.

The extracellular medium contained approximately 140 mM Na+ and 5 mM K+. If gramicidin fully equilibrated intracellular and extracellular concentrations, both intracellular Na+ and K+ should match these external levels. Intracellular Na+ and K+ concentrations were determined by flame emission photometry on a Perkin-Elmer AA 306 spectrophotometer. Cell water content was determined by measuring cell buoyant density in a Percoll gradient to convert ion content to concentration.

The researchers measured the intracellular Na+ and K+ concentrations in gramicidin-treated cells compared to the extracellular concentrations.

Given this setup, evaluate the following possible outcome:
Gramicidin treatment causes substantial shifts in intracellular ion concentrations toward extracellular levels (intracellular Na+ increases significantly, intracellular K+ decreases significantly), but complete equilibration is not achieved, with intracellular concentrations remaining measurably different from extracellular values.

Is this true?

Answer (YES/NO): YES